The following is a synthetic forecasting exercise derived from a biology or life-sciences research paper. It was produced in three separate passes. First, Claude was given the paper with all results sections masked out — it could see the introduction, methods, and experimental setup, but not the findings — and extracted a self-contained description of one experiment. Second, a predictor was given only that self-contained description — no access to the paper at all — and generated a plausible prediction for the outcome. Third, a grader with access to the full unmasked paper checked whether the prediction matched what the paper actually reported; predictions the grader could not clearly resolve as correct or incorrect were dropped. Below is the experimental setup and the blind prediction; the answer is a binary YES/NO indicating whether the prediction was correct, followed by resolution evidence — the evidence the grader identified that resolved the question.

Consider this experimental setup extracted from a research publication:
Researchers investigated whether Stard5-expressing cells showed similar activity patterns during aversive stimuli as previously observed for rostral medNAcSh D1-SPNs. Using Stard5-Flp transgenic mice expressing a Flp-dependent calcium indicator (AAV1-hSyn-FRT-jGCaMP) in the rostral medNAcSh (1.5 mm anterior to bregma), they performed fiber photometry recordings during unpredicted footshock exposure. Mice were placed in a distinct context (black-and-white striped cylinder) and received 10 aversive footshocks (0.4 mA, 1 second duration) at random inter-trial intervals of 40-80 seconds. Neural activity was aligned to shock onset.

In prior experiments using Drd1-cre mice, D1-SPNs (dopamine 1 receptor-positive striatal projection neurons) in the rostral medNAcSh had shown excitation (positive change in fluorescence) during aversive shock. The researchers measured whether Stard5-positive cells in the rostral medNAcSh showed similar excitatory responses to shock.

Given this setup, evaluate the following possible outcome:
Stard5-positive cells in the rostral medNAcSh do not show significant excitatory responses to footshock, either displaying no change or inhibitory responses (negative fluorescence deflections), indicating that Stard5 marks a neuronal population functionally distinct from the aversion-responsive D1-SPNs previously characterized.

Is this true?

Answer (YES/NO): NO